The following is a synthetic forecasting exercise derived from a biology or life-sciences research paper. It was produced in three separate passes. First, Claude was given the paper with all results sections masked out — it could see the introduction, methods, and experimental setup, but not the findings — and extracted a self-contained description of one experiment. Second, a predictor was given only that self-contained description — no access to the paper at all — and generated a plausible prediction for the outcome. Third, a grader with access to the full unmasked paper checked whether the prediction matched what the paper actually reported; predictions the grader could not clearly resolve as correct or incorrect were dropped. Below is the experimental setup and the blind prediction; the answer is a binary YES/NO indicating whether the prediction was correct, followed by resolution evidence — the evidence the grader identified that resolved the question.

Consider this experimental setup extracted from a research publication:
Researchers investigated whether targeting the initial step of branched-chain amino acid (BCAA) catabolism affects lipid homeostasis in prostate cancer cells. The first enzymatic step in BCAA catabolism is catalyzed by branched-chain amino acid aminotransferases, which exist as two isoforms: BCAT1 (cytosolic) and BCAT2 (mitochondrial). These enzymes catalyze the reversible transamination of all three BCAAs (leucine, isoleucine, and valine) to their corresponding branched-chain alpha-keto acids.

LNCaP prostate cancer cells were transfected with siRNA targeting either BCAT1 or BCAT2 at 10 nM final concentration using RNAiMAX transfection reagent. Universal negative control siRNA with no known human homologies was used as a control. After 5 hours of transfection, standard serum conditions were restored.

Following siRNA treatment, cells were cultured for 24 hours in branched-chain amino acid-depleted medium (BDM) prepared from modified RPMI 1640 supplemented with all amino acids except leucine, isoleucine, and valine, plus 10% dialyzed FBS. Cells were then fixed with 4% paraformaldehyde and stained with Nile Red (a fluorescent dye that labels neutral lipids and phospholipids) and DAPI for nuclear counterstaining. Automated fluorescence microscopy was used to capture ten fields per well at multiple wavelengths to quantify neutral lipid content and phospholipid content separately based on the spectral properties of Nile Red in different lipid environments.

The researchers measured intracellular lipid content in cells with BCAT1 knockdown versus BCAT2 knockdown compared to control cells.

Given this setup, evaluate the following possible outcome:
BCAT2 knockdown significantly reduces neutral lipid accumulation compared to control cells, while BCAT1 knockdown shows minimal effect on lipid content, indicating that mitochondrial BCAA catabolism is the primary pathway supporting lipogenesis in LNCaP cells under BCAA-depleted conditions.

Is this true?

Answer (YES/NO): NO